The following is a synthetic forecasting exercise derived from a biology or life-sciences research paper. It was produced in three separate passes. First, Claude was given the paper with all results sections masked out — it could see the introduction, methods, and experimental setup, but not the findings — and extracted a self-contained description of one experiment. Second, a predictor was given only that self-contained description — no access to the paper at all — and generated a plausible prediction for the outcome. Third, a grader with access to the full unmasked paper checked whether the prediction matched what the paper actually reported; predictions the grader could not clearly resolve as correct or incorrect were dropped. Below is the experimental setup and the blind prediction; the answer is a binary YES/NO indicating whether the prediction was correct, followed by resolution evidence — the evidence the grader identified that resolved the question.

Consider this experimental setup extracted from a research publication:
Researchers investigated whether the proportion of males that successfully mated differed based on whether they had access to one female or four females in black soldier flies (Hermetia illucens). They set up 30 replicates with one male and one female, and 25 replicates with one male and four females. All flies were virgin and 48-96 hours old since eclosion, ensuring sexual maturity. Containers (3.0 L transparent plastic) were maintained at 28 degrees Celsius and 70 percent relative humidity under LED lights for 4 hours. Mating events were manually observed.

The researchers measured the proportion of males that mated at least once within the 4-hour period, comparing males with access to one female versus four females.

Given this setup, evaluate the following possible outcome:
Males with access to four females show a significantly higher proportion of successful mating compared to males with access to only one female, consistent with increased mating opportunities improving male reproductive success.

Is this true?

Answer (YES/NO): YES